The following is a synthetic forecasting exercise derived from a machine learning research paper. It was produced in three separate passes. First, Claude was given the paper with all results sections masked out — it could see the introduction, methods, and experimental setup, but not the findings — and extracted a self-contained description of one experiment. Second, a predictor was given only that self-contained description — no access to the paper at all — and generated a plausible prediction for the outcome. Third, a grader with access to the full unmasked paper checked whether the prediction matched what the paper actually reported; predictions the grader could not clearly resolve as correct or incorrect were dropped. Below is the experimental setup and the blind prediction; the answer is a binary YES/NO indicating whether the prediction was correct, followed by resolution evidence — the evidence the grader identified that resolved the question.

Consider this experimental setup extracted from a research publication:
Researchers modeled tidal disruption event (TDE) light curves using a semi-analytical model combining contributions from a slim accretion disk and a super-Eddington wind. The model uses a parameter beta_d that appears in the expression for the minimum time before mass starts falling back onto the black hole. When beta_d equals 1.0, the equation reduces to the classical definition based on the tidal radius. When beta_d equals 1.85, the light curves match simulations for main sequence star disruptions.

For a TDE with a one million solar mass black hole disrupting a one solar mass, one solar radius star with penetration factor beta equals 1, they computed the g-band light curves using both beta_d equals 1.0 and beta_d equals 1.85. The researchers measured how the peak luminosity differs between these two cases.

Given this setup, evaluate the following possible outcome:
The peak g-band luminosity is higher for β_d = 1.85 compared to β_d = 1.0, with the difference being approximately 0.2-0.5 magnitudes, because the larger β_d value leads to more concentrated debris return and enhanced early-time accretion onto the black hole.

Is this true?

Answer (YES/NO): NO